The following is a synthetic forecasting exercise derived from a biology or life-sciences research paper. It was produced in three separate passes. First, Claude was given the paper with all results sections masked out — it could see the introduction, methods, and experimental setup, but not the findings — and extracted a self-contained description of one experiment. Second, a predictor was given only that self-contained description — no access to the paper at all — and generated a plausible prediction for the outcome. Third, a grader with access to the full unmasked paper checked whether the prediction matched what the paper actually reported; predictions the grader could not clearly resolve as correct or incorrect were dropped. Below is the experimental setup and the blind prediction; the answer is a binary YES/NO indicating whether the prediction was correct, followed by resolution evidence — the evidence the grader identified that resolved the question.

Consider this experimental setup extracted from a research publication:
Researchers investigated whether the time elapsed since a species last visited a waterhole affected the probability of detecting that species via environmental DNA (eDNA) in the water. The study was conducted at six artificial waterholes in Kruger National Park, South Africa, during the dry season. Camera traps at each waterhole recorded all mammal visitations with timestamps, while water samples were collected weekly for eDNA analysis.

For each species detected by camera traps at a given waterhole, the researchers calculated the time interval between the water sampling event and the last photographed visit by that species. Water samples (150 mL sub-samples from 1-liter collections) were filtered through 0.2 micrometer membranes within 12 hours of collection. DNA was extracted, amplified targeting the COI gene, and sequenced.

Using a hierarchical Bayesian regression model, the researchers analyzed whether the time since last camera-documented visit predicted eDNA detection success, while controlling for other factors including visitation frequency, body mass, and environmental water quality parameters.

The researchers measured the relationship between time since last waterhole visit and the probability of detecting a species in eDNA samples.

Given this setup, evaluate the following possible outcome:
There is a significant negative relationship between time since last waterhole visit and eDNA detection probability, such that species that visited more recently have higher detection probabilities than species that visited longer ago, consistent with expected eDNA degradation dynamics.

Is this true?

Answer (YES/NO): YES